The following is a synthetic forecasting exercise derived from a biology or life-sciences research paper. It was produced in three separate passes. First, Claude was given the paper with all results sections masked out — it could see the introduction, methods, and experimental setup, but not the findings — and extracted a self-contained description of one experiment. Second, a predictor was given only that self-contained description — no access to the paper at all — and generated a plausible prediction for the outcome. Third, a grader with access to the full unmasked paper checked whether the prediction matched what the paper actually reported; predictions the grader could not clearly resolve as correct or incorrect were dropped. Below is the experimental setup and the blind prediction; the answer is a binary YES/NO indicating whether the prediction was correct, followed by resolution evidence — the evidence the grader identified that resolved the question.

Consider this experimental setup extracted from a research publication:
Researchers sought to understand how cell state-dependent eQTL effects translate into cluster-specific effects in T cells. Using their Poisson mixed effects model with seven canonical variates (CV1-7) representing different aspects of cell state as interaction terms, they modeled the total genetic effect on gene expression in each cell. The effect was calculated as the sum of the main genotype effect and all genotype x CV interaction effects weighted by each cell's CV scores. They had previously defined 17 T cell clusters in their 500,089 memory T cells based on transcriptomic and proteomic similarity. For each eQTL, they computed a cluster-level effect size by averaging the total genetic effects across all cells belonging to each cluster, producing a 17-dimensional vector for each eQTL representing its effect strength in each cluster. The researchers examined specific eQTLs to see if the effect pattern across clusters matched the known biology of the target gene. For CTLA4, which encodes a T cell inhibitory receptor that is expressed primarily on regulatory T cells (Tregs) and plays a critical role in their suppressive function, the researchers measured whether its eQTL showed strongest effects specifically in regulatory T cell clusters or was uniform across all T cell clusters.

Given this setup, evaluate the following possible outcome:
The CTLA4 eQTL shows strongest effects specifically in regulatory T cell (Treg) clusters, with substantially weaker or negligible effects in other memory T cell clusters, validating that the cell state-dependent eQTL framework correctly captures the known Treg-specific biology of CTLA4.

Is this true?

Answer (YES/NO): NO